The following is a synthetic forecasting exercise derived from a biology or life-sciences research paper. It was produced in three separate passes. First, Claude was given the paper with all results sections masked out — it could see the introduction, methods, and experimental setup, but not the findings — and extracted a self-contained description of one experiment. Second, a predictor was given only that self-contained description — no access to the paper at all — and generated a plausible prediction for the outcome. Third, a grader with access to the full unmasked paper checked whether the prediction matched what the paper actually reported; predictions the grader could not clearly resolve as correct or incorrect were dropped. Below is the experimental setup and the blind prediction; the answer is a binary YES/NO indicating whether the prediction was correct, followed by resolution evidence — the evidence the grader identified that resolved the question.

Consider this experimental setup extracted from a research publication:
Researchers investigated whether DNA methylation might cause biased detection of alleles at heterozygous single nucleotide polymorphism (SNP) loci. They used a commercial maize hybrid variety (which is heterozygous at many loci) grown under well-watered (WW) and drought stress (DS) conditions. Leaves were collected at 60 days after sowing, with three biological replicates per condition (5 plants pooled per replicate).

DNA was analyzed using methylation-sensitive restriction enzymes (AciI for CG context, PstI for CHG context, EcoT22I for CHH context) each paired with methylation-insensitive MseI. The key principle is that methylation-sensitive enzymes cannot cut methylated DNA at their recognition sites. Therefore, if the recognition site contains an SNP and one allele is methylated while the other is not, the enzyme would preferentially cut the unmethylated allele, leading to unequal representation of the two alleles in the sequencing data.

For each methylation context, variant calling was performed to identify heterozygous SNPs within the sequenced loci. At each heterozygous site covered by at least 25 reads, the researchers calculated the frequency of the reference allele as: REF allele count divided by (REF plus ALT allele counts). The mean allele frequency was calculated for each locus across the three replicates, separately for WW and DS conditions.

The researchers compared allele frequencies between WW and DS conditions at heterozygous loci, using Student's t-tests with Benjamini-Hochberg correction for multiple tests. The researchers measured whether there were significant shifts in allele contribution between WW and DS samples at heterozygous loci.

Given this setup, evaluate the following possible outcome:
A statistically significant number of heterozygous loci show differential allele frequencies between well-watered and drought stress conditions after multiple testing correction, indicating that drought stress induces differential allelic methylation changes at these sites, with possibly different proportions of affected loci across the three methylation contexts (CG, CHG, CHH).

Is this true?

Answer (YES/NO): YES